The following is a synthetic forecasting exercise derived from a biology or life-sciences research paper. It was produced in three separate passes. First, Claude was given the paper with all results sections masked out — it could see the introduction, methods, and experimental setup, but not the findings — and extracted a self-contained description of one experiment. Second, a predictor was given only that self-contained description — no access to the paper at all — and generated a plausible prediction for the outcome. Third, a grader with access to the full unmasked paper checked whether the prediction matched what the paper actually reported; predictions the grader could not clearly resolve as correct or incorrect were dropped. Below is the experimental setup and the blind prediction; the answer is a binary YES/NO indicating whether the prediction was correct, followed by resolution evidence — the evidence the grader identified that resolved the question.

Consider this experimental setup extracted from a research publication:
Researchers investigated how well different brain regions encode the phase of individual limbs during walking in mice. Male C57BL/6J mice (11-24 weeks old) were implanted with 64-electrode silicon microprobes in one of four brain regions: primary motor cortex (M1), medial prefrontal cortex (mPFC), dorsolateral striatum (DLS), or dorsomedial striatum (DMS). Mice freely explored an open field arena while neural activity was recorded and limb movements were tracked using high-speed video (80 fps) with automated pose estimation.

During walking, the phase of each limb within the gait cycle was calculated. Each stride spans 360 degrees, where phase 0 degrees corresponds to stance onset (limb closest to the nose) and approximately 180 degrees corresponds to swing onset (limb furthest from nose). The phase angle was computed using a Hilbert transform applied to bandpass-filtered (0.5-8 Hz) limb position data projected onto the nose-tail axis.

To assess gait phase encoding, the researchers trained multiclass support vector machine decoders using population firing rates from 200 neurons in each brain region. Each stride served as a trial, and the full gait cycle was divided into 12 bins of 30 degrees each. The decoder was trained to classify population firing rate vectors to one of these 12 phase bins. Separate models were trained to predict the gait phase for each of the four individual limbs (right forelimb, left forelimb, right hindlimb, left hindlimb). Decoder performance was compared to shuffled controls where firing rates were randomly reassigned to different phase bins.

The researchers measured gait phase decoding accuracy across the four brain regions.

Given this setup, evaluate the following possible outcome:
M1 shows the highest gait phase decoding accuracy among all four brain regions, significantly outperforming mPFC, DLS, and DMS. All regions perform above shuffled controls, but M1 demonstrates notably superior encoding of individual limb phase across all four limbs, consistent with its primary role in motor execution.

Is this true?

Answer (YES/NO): NO